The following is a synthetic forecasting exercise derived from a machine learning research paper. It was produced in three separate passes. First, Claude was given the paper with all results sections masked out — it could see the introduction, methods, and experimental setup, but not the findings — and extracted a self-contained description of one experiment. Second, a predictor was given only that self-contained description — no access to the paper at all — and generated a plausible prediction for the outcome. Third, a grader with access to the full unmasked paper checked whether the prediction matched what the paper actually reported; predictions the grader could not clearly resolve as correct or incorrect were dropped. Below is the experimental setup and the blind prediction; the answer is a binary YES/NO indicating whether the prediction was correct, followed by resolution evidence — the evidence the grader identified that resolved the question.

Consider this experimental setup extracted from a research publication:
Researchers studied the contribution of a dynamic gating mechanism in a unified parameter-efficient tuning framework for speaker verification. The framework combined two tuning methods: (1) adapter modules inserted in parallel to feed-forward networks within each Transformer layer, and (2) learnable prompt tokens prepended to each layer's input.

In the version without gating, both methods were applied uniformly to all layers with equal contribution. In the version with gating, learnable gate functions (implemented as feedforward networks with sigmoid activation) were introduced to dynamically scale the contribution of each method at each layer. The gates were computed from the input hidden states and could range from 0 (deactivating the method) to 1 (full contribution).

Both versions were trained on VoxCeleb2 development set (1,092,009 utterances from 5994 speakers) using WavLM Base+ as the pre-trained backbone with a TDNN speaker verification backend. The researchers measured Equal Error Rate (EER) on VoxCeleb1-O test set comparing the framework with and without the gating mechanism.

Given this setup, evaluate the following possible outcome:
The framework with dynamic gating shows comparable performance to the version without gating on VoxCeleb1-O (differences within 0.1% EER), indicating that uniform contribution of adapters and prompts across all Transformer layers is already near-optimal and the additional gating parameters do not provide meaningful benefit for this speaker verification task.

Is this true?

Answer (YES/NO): NO